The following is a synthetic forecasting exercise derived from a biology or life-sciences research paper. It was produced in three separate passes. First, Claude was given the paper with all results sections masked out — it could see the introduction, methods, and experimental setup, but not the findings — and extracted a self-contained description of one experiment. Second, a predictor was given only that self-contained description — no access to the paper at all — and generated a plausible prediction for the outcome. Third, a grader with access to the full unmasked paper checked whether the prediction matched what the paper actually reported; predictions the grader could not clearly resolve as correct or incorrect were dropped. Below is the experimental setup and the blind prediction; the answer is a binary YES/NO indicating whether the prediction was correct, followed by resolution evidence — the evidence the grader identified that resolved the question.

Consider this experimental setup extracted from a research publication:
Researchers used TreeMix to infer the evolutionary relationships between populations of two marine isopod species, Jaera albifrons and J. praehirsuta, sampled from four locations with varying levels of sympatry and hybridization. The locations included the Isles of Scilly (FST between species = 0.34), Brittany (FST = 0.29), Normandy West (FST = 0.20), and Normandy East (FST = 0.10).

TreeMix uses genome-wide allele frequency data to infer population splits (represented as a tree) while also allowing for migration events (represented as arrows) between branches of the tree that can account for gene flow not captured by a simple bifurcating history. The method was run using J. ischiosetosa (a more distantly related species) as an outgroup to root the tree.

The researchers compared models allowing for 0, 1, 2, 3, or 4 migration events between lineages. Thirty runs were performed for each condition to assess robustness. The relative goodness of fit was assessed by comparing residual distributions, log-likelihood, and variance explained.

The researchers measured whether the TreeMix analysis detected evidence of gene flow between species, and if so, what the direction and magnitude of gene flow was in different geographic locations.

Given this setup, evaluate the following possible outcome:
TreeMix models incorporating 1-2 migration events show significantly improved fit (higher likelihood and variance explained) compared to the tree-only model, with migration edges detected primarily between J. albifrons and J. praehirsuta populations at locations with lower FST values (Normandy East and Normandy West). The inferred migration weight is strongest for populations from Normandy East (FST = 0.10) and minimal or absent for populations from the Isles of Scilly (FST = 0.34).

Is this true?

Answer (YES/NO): YES